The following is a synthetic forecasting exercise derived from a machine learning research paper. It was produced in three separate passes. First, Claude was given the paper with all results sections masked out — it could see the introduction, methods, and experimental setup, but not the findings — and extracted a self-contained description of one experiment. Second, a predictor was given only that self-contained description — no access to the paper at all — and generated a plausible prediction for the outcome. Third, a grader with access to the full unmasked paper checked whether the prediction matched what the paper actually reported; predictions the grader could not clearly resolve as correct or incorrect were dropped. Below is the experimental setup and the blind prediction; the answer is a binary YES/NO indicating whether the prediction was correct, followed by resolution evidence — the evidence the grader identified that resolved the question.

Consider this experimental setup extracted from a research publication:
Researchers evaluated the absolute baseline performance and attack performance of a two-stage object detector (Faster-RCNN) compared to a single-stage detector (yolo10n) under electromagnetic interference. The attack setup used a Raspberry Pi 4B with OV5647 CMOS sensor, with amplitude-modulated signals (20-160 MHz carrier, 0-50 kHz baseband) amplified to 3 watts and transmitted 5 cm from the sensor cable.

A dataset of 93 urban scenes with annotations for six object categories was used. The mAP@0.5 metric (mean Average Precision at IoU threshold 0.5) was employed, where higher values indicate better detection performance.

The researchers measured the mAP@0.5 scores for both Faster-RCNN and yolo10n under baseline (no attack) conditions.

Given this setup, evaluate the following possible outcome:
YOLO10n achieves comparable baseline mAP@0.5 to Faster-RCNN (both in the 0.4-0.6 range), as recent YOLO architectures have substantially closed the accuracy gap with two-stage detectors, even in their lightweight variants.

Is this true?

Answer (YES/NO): NO